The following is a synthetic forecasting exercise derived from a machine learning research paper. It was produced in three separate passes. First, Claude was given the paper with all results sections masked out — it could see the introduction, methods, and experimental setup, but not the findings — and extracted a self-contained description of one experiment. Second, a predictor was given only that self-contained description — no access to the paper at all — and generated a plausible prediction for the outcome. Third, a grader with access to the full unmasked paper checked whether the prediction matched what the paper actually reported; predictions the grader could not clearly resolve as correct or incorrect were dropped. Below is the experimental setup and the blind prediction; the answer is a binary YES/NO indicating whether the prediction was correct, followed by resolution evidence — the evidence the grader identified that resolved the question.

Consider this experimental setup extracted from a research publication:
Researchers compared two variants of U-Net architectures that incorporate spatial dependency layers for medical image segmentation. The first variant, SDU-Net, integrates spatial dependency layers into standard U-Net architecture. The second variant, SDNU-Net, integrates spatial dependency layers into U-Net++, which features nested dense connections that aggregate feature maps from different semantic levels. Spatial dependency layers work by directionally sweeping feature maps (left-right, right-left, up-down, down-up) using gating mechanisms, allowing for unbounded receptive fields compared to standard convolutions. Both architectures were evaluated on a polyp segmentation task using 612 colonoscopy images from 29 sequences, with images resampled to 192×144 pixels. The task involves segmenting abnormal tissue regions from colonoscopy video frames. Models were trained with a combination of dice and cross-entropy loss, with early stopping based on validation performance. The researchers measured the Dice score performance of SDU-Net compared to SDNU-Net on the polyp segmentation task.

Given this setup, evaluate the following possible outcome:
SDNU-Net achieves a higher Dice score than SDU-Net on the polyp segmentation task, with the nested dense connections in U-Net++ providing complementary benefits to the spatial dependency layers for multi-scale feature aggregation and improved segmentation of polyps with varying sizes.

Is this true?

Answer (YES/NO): YES